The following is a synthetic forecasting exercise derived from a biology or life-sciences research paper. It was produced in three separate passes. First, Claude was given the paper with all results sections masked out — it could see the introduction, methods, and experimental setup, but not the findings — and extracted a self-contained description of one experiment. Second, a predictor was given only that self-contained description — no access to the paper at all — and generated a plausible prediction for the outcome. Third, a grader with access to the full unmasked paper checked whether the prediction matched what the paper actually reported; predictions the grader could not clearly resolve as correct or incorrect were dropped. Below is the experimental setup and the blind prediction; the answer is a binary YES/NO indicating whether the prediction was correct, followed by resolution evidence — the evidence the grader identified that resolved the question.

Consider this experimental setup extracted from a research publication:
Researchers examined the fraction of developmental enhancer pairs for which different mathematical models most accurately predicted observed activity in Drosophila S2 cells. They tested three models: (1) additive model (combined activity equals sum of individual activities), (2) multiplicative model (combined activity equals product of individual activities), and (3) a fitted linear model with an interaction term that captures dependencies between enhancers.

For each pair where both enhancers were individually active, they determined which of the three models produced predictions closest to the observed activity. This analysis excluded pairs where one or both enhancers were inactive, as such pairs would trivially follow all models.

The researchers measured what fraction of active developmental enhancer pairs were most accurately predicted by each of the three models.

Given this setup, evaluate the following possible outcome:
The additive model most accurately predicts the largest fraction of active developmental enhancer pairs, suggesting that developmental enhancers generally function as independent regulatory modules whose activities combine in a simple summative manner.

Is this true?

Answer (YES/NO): NO